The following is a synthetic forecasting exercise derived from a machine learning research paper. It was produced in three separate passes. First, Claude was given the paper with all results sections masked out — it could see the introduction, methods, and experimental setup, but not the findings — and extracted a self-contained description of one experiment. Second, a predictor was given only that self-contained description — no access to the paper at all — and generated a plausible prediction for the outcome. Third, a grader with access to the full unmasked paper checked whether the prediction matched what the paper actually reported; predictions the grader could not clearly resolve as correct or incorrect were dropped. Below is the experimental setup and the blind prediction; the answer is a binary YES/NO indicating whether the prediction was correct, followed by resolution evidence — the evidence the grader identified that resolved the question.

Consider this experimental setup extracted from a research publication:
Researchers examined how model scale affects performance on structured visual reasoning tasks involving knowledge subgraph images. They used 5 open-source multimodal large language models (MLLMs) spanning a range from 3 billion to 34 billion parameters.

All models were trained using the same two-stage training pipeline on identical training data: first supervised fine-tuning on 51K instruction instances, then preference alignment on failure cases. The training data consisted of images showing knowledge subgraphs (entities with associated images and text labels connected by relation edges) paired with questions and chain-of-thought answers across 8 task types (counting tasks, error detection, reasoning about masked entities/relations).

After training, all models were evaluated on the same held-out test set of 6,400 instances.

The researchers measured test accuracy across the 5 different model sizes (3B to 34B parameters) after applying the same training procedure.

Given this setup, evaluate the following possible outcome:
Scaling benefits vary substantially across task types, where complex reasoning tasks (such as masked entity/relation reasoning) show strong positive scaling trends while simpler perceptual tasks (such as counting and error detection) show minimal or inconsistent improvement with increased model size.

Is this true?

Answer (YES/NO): NO